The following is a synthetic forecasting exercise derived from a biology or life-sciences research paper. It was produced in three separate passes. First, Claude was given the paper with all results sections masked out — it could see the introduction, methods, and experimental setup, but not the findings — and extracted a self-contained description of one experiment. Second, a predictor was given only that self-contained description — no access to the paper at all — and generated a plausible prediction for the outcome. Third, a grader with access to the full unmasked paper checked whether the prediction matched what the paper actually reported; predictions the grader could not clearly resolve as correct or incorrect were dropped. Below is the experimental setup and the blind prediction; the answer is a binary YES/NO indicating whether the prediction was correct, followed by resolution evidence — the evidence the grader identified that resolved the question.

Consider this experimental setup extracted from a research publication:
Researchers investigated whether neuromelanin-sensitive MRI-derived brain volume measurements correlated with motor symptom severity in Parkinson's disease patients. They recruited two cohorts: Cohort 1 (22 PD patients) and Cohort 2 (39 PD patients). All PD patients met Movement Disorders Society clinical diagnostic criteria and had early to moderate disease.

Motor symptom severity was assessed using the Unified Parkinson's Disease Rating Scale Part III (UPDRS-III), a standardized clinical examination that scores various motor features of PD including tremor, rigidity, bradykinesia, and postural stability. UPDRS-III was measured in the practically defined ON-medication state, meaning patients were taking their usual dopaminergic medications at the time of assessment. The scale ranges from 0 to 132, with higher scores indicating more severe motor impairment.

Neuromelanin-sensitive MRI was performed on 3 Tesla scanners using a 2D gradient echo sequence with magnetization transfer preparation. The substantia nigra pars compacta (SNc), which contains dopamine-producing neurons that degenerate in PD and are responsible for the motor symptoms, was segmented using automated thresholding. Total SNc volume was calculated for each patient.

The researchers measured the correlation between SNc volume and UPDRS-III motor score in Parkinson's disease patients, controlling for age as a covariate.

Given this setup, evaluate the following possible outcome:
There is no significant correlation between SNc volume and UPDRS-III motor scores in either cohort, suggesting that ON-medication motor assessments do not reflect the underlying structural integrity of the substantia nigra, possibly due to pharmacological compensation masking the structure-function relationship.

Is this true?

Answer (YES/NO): YES